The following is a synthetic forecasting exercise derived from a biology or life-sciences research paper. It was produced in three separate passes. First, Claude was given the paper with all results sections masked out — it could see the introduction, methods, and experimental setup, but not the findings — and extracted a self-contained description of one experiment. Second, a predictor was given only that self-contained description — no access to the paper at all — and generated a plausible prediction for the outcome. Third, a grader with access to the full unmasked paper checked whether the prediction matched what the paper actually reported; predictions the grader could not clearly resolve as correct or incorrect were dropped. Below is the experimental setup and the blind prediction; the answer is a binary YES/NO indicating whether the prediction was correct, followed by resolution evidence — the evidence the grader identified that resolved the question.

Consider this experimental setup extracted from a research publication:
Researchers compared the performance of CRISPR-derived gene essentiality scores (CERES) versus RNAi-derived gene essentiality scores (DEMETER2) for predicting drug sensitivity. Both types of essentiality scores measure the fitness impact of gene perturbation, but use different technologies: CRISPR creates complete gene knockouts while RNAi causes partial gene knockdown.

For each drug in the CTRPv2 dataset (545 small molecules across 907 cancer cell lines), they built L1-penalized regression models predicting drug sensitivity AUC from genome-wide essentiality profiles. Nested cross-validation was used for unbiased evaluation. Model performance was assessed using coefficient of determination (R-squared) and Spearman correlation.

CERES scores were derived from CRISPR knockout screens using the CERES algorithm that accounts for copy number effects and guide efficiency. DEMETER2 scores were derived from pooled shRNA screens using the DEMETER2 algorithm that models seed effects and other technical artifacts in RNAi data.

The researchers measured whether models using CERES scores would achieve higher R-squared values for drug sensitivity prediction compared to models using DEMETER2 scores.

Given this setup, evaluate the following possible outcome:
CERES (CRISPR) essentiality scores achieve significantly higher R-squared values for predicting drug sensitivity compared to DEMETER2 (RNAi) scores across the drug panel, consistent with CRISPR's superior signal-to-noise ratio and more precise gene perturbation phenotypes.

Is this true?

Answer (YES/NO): NO